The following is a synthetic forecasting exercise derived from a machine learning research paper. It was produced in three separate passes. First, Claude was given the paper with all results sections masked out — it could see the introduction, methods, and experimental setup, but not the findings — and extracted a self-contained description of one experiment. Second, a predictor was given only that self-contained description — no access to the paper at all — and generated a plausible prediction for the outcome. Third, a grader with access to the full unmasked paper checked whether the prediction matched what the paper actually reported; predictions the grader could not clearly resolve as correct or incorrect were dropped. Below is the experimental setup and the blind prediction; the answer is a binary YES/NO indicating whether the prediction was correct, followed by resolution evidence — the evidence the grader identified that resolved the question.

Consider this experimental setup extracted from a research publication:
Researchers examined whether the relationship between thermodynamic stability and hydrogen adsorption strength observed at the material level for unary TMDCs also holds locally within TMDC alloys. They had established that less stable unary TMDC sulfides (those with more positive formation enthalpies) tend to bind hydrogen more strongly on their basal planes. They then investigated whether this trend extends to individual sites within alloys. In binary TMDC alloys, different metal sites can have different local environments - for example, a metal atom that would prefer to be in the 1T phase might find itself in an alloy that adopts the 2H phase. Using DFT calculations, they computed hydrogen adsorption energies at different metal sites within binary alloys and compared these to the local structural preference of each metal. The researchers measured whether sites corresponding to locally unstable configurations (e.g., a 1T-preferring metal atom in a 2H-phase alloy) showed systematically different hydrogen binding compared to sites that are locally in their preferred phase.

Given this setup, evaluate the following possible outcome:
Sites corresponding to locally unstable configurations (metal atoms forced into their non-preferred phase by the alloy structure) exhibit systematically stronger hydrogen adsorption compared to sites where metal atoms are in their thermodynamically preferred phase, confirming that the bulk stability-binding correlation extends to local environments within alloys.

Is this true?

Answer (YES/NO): YES